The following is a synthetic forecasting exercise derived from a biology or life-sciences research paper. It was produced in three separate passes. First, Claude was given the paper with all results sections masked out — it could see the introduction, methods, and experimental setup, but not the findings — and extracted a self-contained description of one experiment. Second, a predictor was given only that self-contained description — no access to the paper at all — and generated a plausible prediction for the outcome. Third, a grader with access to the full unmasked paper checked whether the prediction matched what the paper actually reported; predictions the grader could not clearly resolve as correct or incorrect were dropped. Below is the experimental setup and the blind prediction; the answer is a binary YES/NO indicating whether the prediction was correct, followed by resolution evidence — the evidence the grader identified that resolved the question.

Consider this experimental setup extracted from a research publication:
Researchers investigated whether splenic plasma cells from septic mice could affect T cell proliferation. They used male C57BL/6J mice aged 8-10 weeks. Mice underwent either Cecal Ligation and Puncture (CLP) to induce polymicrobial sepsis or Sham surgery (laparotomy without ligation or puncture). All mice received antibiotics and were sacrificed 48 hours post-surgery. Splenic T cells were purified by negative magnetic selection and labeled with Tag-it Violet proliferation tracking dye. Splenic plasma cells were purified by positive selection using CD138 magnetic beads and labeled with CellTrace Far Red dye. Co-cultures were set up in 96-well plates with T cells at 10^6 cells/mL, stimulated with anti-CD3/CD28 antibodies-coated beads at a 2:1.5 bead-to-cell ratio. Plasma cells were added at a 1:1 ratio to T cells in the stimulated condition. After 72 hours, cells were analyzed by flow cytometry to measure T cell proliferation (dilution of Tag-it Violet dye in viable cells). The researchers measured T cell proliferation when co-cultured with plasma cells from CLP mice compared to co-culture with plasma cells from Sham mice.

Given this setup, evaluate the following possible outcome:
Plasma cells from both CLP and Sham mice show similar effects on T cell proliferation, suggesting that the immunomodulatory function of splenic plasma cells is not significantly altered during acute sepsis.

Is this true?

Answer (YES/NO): NO